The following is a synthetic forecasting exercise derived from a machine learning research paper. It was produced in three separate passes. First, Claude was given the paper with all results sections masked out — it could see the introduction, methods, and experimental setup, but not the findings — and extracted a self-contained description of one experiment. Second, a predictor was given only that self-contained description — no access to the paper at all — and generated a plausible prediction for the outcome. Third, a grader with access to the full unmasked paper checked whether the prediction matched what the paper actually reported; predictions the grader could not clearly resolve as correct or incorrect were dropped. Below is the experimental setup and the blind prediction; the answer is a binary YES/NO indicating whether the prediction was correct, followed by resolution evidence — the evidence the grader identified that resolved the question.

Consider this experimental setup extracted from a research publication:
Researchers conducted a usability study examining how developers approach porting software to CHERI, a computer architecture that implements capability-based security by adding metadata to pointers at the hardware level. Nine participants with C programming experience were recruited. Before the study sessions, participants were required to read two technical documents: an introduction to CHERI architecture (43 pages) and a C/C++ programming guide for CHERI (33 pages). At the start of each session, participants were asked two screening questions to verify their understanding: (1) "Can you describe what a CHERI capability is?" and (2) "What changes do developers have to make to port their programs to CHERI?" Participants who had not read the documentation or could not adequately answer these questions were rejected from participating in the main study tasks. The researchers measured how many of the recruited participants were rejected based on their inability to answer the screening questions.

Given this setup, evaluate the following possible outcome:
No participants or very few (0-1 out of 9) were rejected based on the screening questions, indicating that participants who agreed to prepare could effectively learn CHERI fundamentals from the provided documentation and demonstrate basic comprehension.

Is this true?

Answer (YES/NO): NO